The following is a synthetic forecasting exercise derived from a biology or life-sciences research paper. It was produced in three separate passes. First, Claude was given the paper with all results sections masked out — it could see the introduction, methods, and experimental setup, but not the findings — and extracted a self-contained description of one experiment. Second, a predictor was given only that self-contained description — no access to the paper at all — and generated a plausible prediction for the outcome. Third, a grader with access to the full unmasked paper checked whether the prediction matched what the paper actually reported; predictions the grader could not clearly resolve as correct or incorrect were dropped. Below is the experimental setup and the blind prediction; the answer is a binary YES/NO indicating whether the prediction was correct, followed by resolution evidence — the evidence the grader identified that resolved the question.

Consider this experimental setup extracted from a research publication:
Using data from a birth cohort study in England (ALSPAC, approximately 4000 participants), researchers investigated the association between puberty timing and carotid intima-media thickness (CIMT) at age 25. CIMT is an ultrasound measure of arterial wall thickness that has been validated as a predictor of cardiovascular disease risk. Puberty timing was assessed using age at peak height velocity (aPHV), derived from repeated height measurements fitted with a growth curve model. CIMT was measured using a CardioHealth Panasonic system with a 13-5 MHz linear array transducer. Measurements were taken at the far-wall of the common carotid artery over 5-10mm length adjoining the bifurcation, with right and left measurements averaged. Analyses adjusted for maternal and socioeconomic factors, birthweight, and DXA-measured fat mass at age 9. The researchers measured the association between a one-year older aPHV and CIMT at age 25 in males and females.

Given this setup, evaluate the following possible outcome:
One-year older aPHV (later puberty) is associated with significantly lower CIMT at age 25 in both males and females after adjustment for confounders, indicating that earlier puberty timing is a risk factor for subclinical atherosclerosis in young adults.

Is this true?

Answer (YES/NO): NO